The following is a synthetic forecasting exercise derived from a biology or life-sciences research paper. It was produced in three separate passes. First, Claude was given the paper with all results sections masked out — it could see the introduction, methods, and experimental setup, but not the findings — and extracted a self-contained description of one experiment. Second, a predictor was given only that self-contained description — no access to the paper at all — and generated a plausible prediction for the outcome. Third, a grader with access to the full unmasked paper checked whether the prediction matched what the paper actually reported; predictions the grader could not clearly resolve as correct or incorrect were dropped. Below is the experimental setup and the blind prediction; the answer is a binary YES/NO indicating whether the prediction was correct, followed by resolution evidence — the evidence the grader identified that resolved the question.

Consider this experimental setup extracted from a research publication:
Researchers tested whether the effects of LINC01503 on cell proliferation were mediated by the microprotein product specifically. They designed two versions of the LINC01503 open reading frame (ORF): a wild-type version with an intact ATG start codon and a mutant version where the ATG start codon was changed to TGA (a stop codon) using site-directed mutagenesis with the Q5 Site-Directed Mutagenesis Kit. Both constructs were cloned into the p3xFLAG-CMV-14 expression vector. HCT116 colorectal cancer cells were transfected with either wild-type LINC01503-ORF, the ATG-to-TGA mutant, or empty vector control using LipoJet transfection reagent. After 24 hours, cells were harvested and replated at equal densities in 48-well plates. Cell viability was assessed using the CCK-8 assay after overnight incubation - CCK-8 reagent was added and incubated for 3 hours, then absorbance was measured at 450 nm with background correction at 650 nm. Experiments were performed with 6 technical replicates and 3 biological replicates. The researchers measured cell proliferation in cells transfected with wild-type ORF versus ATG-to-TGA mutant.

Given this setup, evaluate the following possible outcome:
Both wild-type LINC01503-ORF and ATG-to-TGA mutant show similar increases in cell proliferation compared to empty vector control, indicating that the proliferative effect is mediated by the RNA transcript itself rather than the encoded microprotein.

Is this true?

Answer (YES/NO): NO